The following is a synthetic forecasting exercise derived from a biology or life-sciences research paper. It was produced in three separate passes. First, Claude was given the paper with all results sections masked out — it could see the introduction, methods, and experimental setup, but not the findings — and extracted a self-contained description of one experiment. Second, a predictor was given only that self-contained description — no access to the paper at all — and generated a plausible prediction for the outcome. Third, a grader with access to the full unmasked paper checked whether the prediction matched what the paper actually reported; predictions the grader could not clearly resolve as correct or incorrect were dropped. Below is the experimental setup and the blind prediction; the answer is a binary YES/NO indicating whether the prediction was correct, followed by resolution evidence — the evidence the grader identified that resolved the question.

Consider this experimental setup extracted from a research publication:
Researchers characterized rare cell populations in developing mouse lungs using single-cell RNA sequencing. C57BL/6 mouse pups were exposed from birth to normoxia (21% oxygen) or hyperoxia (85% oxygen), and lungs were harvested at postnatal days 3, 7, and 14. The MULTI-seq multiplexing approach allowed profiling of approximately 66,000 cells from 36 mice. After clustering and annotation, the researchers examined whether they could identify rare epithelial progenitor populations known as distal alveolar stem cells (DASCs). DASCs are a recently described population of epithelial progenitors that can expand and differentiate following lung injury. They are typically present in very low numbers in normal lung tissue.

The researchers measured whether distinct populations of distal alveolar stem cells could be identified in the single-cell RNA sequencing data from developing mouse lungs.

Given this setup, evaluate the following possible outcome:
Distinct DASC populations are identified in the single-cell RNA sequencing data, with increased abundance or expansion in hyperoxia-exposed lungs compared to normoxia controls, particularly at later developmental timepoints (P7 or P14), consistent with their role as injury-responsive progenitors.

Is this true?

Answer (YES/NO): NO